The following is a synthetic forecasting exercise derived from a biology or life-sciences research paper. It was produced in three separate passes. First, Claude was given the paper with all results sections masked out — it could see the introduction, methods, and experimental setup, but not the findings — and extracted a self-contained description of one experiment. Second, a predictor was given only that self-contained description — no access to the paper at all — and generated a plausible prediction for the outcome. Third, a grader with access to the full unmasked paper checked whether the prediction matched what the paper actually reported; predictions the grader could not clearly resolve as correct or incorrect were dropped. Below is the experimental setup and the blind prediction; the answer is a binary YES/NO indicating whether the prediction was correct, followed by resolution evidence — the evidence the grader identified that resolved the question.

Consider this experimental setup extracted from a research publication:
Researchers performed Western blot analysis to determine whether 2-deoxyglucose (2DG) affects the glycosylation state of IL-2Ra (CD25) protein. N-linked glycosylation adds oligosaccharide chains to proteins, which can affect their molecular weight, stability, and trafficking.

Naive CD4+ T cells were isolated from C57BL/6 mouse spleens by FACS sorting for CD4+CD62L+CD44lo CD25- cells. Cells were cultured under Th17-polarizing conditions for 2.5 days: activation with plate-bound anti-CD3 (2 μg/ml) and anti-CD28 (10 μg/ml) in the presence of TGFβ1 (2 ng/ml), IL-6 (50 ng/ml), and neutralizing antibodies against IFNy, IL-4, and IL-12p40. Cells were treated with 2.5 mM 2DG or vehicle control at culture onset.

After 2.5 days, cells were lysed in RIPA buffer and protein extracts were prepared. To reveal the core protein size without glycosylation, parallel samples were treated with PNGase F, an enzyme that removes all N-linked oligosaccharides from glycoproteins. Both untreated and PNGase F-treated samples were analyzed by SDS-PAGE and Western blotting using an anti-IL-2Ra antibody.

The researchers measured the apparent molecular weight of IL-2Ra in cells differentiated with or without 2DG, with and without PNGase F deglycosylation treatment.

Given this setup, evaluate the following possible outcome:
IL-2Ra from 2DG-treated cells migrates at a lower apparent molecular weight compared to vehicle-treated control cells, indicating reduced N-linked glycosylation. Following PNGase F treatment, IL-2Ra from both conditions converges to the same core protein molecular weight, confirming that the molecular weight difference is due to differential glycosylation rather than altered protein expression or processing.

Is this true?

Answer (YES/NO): YES